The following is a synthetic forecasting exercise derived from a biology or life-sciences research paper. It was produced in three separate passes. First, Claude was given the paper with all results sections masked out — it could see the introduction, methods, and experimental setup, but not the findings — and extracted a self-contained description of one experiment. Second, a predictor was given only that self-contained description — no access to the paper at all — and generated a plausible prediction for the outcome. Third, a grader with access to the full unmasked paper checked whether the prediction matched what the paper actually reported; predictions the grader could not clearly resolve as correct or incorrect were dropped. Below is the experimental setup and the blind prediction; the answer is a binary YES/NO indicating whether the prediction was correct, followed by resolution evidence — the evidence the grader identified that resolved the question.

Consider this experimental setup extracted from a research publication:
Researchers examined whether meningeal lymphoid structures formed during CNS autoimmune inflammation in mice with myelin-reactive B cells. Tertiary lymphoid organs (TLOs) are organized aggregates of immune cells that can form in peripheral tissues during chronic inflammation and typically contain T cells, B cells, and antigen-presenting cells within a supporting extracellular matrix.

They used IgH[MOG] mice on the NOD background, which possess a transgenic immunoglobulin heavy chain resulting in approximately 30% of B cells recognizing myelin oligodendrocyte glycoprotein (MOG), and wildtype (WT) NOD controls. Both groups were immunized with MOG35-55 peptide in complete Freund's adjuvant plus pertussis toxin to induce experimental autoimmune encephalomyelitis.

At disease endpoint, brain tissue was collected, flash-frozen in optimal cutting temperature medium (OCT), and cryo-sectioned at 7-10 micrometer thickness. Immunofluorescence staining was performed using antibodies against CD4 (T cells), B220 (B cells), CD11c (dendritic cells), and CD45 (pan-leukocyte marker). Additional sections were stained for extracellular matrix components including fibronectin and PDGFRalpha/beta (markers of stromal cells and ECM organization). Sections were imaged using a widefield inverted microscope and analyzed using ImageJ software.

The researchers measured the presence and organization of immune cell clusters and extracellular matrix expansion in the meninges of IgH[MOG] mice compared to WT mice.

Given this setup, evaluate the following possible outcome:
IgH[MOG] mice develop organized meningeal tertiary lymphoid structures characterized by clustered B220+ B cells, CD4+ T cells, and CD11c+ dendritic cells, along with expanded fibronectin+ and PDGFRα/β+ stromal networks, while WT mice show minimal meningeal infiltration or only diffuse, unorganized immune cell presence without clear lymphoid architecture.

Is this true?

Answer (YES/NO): YES